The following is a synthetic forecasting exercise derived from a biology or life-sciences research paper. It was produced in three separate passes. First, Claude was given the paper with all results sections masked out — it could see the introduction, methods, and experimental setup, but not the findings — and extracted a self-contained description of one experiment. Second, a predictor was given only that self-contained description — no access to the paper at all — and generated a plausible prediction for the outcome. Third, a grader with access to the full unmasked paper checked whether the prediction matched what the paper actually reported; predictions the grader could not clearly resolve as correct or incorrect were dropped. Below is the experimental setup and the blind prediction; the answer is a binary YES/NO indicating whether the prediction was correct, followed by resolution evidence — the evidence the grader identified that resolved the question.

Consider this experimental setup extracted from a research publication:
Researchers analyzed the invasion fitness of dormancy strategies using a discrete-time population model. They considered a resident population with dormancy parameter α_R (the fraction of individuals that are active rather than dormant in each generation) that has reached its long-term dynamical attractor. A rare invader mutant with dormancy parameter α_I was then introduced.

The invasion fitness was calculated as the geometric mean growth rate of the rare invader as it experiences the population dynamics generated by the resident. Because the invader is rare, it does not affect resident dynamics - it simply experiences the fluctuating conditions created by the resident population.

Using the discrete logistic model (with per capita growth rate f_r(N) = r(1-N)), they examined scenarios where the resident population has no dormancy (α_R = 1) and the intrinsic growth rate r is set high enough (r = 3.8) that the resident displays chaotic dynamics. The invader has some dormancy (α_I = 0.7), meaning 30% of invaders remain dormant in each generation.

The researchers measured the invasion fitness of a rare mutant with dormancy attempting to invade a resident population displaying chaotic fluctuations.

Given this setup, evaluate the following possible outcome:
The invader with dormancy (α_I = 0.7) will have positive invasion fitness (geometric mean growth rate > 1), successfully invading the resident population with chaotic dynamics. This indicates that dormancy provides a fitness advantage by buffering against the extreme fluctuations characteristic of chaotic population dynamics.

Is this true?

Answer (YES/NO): YES